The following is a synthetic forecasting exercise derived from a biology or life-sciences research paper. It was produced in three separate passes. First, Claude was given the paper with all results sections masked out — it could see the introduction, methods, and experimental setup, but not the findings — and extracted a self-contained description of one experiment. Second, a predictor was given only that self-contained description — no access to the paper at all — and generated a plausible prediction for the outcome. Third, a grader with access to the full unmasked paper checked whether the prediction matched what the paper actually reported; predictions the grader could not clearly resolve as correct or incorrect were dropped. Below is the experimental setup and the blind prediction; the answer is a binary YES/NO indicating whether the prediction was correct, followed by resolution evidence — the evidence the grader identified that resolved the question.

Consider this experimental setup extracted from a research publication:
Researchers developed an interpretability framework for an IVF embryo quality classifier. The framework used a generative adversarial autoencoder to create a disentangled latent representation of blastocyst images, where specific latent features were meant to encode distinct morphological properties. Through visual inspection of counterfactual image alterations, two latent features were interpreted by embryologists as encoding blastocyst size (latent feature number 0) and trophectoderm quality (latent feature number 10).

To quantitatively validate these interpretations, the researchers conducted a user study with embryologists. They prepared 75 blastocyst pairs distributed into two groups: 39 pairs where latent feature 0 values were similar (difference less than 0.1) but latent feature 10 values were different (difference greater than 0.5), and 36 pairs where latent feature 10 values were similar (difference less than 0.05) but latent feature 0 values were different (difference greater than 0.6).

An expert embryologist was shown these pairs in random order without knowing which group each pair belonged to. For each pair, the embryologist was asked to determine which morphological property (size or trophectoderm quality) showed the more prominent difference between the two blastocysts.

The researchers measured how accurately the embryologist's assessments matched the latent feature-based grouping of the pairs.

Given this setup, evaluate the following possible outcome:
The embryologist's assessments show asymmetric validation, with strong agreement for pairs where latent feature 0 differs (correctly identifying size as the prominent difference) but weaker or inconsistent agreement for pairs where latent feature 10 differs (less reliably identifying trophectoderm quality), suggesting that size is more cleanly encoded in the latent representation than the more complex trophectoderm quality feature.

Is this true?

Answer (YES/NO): NO